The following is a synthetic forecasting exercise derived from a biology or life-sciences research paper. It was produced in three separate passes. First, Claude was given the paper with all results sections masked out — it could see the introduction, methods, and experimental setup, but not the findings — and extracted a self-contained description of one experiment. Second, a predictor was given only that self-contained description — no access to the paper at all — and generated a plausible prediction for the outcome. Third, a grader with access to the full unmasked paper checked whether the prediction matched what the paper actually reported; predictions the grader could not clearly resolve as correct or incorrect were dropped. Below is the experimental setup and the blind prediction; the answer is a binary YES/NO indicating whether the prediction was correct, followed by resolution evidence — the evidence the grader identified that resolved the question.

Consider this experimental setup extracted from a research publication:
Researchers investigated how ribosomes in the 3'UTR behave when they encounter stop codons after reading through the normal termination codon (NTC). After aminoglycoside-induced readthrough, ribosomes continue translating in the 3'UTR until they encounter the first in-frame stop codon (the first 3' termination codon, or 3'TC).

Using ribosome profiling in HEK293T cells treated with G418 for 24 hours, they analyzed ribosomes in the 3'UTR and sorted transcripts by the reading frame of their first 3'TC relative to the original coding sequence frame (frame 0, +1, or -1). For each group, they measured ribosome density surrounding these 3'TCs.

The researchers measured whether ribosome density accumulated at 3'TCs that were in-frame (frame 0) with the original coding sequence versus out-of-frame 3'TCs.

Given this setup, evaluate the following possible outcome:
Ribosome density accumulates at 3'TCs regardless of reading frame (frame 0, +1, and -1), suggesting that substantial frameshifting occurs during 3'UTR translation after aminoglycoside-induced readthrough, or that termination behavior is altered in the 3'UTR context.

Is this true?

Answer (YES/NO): NO